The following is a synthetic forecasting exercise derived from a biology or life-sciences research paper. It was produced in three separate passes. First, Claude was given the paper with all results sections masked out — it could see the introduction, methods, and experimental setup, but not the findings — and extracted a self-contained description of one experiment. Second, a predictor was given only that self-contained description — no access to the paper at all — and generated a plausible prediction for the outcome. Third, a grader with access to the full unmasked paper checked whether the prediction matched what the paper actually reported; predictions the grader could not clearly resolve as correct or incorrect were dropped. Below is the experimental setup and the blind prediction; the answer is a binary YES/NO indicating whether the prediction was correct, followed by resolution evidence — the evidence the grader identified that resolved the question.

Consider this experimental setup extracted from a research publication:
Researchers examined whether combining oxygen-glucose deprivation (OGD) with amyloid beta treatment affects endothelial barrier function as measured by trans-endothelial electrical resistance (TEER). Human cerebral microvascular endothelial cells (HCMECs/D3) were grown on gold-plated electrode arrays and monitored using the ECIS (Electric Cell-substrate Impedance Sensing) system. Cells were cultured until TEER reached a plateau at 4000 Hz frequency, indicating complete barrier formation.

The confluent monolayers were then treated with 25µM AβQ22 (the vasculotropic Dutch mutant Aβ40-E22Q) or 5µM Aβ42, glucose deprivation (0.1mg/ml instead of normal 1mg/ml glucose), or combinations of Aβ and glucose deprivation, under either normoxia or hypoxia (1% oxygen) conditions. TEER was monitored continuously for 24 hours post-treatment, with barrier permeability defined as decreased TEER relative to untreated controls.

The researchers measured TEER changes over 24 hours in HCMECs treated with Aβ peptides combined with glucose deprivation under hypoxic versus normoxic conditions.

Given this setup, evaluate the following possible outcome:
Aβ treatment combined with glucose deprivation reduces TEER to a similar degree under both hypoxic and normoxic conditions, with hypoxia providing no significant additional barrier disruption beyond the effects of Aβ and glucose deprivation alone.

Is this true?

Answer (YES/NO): NO